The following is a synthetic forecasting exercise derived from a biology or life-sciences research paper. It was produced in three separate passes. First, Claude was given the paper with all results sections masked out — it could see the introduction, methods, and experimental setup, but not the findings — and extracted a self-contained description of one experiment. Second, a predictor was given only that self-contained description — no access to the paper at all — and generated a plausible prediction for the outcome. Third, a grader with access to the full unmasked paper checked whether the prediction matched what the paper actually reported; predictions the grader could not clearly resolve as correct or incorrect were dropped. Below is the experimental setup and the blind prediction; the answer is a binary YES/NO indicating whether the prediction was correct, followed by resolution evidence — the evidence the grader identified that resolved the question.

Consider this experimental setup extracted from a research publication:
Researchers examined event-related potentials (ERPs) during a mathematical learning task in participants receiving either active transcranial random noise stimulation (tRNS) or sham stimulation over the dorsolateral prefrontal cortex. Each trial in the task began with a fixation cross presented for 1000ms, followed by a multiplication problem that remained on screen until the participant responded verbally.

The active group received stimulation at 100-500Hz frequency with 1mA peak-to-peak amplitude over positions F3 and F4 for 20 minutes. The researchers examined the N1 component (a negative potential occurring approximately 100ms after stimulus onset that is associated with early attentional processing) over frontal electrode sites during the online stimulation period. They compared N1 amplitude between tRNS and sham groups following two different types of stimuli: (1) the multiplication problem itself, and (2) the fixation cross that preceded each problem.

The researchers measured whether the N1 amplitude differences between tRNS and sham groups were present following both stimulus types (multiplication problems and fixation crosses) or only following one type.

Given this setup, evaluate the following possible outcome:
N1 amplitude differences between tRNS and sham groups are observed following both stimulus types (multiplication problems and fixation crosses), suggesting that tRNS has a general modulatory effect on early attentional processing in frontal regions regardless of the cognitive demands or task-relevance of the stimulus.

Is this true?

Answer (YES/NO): NO